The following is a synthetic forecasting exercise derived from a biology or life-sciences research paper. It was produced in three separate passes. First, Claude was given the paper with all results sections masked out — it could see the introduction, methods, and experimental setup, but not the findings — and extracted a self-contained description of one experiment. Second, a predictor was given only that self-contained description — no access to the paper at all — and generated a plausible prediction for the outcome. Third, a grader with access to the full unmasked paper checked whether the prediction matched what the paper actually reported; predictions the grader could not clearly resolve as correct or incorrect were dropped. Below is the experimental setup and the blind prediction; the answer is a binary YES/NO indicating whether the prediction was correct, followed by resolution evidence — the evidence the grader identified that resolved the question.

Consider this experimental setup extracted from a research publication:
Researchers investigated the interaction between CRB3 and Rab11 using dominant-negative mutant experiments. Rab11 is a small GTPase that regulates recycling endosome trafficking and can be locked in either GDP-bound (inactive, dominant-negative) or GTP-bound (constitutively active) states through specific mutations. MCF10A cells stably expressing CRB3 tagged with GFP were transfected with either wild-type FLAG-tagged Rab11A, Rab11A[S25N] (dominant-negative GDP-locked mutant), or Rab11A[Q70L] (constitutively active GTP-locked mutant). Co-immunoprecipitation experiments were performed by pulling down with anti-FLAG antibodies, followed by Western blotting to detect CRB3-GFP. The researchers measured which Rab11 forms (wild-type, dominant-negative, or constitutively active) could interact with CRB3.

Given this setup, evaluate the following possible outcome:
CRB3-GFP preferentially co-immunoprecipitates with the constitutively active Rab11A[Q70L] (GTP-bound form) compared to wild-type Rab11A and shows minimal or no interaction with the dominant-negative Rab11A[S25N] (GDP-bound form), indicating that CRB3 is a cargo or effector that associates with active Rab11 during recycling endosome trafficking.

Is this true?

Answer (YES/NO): YES